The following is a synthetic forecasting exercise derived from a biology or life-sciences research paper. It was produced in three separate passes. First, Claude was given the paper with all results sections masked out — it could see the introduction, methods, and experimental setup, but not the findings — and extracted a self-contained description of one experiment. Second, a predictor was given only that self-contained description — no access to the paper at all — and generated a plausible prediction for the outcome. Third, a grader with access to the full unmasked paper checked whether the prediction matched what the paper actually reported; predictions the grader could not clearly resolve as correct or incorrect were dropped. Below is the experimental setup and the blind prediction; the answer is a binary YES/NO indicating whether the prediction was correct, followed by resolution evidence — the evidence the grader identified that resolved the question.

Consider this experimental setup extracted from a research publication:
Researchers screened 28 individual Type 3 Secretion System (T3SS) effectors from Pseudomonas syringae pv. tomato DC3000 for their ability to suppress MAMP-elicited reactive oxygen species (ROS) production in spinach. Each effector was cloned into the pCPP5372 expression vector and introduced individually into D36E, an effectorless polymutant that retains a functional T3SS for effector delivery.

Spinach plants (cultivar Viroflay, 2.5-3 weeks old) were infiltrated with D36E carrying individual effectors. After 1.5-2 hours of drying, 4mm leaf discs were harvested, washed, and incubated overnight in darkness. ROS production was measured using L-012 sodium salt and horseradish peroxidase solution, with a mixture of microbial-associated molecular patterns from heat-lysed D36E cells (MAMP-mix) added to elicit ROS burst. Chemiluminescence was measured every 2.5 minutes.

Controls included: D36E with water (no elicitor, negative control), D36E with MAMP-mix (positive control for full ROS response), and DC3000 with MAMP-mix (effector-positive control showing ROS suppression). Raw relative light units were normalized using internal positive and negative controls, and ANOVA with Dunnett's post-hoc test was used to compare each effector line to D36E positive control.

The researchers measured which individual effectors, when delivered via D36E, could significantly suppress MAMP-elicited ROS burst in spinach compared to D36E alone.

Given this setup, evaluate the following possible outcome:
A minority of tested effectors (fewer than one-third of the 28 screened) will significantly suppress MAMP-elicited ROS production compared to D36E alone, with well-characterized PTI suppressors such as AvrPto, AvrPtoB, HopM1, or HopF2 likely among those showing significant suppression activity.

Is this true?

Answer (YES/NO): NO